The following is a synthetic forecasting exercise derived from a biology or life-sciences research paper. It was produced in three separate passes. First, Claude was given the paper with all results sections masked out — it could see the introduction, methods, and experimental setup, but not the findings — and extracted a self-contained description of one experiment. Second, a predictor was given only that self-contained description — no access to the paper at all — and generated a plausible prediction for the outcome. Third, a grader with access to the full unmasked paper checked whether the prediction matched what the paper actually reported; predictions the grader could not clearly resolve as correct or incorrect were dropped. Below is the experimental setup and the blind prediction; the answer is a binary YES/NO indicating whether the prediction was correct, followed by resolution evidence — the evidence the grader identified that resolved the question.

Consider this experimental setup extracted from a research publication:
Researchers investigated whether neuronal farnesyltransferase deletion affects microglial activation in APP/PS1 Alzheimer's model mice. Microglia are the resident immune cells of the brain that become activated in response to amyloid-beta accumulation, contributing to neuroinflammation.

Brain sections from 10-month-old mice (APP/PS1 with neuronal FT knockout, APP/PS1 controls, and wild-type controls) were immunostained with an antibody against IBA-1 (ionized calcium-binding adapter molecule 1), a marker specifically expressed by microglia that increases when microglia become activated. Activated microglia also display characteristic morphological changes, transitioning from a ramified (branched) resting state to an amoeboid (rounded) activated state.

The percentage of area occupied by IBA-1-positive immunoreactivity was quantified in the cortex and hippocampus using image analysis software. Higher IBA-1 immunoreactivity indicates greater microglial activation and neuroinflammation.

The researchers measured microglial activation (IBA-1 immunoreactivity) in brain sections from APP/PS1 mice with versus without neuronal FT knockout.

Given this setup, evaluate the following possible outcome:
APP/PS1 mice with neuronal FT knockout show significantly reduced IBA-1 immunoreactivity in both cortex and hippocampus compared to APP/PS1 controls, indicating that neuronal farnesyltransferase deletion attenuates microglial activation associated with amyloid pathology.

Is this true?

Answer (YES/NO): NO